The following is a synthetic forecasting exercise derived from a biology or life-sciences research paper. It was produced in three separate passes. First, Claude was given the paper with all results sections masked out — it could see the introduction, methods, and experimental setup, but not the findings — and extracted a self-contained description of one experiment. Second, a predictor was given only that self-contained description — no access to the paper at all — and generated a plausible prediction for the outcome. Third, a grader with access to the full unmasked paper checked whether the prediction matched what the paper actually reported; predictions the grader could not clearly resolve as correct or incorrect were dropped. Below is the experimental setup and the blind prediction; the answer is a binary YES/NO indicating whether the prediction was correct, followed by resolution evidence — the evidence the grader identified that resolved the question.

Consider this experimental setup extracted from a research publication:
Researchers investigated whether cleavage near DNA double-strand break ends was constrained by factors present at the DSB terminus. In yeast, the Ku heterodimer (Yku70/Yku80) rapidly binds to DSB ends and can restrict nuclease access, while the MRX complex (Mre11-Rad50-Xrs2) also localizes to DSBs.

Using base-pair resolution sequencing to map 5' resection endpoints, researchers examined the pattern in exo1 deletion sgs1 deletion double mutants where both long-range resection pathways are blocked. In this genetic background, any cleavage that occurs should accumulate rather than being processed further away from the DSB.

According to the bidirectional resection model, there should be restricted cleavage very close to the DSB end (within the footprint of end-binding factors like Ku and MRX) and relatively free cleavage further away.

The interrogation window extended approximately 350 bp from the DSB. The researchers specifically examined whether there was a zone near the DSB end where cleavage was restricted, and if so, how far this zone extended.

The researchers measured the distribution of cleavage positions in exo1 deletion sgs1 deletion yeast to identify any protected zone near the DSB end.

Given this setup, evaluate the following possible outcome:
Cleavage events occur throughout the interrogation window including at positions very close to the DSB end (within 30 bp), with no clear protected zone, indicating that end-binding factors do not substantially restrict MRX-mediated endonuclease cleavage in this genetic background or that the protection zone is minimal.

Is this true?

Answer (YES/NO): NO